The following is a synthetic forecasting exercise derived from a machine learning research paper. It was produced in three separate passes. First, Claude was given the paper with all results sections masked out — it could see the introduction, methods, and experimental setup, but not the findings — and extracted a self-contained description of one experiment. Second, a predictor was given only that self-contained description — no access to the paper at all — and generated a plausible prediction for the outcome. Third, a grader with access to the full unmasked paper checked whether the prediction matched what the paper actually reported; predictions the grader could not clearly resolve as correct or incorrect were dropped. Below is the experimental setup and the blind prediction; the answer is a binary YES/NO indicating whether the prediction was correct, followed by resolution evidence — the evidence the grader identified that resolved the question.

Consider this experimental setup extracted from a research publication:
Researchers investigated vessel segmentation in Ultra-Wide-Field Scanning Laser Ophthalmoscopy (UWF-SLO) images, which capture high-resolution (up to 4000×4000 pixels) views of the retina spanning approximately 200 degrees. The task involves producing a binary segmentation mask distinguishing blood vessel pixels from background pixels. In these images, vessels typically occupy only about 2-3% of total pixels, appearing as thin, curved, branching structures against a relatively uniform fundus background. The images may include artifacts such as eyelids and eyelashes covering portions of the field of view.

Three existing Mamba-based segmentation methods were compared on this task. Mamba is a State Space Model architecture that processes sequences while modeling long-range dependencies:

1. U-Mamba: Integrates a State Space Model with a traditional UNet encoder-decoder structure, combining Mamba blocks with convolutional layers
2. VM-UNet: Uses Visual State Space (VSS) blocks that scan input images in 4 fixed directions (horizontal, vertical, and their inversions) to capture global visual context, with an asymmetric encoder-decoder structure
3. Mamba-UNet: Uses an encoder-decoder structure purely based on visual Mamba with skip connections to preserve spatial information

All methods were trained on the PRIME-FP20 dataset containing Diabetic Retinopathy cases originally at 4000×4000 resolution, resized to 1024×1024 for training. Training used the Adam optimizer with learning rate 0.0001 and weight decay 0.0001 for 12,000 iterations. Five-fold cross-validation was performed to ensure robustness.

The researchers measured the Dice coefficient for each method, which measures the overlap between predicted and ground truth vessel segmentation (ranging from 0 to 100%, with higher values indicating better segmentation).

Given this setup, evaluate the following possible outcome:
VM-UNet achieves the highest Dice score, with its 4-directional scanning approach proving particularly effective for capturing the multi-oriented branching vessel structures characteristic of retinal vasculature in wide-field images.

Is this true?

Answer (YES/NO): NO